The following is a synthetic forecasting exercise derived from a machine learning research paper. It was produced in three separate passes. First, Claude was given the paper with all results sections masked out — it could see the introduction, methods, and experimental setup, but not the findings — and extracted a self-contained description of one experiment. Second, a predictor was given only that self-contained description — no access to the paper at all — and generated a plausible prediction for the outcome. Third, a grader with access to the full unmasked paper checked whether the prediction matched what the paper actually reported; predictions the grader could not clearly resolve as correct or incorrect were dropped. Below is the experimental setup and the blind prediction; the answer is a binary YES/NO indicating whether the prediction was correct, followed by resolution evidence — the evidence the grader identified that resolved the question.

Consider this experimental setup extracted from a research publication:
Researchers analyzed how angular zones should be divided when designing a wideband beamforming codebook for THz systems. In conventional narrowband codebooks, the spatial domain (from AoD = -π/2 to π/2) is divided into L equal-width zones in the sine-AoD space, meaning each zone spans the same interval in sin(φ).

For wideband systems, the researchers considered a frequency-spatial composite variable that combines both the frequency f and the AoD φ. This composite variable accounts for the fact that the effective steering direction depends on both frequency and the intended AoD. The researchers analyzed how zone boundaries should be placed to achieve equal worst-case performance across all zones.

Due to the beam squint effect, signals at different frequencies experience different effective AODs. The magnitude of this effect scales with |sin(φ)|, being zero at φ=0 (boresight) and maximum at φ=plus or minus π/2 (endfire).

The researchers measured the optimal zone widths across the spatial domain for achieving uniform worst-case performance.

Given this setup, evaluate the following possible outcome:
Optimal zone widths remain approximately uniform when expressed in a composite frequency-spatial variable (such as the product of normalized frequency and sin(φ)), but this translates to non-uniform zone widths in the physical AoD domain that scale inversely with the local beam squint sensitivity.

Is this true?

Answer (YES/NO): NO